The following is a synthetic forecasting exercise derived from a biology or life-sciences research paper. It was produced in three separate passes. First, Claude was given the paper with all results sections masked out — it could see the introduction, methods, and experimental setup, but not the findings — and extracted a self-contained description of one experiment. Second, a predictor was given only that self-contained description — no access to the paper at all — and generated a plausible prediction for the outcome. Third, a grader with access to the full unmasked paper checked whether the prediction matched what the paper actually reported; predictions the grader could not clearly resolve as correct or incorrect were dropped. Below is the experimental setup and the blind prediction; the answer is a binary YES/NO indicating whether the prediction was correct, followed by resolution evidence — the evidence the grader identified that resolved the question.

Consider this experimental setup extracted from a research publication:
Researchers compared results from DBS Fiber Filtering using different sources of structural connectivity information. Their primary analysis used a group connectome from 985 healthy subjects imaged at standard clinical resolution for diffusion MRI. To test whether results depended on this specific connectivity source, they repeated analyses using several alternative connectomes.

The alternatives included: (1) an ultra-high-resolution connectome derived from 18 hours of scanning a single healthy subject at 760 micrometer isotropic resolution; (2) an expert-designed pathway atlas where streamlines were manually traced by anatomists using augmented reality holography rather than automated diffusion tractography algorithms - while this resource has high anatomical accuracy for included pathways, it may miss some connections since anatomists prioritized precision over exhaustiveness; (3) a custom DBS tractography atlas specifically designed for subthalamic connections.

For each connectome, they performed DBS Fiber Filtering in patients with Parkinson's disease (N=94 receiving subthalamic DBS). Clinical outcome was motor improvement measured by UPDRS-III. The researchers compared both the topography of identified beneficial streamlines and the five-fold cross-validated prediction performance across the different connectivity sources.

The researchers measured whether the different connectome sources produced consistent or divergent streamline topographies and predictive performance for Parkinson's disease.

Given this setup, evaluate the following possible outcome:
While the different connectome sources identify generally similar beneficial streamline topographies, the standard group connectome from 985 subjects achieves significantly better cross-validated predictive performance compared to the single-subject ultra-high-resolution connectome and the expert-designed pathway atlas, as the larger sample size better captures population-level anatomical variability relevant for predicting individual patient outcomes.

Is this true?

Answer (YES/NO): NO